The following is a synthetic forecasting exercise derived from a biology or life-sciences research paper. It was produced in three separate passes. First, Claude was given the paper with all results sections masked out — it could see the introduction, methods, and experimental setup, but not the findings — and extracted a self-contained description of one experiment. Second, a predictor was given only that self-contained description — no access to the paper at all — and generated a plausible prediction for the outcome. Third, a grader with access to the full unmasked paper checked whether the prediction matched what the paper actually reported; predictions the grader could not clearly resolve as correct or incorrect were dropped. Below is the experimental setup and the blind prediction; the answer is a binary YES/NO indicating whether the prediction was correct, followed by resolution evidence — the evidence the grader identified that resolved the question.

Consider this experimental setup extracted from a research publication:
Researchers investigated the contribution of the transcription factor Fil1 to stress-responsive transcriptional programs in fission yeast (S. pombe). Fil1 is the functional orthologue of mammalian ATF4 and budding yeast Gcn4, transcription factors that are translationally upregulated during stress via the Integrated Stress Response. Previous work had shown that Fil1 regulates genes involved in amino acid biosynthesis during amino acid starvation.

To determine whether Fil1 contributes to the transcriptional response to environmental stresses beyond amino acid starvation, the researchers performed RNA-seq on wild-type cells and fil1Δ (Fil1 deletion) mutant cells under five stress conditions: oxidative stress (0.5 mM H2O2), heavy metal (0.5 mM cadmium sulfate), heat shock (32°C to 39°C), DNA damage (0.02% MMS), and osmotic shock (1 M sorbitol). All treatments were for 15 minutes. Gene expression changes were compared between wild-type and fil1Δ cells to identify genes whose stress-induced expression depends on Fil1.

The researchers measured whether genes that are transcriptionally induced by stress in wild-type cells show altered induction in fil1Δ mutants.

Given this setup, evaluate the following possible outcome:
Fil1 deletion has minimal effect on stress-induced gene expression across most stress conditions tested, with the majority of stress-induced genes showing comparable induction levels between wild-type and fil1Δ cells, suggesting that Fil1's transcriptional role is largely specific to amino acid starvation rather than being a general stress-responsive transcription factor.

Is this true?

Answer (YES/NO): NO